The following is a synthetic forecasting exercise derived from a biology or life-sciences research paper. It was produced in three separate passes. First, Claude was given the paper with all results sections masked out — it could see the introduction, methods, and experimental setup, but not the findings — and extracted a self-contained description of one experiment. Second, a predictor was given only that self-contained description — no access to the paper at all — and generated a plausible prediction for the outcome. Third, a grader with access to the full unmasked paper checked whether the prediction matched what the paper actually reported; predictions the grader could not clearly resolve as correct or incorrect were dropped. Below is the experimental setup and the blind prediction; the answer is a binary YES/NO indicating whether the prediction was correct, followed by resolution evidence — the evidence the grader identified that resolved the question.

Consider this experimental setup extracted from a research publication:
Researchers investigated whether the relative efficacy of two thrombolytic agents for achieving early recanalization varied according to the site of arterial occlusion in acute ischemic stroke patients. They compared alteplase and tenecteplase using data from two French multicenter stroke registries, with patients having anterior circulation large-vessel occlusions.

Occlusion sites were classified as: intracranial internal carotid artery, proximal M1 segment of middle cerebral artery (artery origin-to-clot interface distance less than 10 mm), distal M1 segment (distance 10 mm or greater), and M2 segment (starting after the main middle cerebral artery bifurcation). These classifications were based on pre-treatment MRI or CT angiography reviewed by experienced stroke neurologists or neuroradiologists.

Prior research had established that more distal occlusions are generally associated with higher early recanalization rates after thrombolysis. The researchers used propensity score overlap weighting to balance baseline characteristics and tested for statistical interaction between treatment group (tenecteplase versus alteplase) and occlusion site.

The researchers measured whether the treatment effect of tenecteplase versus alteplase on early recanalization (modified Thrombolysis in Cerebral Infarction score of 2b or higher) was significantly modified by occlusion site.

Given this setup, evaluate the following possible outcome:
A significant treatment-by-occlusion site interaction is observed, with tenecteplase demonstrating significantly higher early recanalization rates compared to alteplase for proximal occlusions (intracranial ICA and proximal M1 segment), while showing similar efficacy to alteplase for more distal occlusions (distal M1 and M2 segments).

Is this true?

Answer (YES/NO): NO